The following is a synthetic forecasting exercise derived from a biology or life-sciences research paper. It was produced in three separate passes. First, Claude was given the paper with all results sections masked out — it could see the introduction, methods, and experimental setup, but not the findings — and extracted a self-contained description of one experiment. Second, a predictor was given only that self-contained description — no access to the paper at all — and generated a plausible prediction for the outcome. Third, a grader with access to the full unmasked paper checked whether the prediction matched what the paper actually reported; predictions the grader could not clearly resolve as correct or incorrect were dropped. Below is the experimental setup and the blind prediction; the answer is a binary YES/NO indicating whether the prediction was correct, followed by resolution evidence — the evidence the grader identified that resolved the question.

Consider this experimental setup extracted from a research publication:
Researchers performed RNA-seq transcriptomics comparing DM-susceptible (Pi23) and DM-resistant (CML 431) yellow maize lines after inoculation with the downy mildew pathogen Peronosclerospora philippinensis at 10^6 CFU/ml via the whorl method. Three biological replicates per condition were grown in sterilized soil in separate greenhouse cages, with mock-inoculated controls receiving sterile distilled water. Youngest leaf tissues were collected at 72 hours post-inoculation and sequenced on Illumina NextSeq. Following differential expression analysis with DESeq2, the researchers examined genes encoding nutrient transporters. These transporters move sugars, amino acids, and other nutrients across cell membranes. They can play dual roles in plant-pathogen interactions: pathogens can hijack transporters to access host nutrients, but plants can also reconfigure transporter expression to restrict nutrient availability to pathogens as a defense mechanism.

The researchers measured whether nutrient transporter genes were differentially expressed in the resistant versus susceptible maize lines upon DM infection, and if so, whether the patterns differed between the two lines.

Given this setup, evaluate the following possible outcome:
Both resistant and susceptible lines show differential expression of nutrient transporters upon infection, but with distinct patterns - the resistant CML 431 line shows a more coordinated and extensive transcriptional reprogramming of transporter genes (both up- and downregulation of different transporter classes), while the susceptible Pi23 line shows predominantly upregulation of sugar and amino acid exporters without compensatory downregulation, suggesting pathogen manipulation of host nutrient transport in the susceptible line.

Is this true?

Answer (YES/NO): NO